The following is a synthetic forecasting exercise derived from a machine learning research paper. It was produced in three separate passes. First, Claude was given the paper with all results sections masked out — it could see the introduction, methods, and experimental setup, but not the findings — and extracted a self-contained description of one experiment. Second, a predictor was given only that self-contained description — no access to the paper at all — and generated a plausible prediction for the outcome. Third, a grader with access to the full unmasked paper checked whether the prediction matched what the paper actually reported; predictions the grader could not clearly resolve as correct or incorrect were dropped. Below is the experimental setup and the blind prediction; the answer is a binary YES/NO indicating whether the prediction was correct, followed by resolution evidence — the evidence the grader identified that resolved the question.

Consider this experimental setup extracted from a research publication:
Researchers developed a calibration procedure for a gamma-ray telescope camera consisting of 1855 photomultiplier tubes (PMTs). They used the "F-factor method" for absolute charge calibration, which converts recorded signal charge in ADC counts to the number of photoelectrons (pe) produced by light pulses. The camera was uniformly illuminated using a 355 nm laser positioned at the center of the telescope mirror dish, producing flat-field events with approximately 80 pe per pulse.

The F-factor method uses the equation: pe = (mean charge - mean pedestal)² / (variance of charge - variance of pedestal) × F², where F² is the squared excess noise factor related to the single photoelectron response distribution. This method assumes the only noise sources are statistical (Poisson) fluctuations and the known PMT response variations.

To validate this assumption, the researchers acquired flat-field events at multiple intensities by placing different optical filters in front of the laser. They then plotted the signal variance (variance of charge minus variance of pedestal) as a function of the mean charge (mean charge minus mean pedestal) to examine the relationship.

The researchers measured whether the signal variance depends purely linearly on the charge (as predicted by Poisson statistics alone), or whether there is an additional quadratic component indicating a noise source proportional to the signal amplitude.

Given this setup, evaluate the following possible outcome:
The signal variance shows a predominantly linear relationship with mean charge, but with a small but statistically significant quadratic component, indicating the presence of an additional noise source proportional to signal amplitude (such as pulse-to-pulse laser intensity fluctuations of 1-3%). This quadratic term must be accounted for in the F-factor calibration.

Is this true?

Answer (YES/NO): YES